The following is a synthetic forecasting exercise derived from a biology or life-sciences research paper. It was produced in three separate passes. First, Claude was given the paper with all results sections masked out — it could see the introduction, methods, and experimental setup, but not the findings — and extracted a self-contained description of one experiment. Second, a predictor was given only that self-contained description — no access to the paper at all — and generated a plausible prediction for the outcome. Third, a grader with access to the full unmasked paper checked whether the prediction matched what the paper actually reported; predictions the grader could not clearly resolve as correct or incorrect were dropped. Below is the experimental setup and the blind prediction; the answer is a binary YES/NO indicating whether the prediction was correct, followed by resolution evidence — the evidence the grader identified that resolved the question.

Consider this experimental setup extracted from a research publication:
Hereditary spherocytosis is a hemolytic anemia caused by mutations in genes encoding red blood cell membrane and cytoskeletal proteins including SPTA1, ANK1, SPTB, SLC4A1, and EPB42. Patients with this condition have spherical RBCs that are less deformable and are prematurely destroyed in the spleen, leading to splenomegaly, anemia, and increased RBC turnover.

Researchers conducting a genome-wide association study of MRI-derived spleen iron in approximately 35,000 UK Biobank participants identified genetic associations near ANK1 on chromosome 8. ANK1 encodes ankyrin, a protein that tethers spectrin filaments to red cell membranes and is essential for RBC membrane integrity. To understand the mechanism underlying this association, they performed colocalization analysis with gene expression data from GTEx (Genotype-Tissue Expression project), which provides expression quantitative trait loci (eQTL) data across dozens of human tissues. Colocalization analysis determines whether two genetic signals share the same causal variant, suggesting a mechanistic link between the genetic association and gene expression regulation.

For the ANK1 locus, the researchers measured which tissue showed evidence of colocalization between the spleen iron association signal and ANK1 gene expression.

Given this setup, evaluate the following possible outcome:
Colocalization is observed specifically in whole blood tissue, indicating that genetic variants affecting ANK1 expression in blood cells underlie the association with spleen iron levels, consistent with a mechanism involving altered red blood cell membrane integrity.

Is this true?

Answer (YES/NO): NO